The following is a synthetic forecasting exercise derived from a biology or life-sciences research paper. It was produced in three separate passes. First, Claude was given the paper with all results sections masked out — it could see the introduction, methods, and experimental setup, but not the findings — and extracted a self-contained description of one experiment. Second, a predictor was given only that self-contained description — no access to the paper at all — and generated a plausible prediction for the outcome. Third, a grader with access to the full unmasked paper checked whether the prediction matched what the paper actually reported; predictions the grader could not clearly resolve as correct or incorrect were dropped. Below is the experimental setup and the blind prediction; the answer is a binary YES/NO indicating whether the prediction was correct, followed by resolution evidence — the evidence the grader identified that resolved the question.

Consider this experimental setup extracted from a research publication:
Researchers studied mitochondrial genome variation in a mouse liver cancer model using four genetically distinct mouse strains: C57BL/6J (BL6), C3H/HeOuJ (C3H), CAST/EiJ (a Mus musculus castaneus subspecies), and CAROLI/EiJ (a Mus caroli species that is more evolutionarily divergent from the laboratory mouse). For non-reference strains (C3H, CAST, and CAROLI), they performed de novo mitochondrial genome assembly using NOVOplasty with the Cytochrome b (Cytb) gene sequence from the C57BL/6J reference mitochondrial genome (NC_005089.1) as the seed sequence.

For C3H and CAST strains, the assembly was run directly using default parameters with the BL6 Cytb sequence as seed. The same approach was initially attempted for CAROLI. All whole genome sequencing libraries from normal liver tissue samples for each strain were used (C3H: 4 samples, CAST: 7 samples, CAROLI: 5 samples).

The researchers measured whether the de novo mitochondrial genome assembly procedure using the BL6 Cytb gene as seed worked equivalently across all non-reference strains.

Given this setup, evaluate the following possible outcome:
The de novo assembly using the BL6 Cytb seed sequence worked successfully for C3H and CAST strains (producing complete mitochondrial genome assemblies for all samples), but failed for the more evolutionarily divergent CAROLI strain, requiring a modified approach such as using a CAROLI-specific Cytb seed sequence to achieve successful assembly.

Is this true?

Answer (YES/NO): NO